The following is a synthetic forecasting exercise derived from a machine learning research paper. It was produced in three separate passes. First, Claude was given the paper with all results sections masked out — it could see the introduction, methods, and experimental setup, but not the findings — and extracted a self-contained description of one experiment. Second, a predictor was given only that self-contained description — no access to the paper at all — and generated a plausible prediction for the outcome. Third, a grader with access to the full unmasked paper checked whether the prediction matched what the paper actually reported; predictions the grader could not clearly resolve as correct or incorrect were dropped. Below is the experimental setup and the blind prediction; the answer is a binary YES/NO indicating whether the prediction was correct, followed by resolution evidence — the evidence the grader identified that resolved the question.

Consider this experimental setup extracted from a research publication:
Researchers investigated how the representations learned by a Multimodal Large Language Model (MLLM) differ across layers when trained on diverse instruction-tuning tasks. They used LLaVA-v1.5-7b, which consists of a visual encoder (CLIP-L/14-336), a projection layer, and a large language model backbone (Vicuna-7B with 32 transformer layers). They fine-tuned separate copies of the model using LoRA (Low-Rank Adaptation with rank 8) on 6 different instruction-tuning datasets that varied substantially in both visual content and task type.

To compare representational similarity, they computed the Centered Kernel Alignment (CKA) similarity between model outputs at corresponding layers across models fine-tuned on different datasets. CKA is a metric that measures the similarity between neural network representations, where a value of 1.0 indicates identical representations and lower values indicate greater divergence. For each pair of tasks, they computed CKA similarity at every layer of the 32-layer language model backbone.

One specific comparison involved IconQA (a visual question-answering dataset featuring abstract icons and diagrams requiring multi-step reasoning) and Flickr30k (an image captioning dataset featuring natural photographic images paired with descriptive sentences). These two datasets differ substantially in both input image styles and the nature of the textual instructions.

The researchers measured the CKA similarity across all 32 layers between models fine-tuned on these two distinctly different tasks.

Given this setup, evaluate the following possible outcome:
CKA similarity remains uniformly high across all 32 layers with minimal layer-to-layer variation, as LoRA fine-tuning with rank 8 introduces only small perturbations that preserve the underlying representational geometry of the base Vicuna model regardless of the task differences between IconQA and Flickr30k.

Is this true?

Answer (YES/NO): NO